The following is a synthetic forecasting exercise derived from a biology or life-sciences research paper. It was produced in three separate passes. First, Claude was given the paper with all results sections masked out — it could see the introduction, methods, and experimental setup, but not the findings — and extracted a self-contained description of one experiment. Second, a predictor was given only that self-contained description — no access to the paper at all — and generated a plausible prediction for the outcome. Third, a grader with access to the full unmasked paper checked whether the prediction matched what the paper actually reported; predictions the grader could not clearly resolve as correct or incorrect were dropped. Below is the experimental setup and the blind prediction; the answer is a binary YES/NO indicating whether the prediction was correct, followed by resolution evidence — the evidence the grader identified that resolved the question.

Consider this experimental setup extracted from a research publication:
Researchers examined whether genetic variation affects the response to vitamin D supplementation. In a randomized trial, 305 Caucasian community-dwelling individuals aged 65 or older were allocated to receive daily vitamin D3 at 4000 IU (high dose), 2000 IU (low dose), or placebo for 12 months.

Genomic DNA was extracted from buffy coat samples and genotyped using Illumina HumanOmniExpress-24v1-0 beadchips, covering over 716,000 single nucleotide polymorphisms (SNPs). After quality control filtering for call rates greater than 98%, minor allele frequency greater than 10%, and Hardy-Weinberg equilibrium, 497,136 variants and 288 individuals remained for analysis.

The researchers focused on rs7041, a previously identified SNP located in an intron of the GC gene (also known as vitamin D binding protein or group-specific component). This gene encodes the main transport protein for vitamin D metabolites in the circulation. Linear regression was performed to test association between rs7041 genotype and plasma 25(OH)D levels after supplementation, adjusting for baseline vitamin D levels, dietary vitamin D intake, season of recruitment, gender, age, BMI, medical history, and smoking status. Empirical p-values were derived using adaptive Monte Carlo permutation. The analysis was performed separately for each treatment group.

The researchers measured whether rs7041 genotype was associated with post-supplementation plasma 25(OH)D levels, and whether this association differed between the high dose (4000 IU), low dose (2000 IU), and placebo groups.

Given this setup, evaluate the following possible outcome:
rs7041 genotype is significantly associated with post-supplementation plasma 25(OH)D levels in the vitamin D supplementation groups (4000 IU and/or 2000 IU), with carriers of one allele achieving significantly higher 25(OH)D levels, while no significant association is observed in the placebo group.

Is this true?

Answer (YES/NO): YES